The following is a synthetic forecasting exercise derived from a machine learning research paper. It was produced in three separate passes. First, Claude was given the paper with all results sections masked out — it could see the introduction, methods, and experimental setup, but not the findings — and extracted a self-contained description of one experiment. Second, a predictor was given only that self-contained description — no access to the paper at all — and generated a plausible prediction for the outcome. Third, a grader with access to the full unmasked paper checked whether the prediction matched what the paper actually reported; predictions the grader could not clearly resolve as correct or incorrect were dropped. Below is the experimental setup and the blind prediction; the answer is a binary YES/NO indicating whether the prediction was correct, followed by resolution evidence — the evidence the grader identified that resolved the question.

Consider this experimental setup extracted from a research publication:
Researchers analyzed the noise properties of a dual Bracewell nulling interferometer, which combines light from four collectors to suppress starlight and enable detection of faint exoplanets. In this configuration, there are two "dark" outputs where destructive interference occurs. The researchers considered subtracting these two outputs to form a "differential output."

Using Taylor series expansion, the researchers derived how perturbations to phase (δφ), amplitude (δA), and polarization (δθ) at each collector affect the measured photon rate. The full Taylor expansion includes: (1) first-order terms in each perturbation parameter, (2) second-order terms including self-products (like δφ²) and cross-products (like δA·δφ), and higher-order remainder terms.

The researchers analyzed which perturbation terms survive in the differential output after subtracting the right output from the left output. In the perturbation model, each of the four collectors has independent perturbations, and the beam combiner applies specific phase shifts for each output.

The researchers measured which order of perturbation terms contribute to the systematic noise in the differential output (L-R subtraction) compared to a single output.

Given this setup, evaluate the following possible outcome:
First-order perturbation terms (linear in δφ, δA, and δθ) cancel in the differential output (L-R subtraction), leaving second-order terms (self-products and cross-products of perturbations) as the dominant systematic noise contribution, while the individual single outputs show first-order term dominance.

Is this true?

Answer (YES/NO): NO